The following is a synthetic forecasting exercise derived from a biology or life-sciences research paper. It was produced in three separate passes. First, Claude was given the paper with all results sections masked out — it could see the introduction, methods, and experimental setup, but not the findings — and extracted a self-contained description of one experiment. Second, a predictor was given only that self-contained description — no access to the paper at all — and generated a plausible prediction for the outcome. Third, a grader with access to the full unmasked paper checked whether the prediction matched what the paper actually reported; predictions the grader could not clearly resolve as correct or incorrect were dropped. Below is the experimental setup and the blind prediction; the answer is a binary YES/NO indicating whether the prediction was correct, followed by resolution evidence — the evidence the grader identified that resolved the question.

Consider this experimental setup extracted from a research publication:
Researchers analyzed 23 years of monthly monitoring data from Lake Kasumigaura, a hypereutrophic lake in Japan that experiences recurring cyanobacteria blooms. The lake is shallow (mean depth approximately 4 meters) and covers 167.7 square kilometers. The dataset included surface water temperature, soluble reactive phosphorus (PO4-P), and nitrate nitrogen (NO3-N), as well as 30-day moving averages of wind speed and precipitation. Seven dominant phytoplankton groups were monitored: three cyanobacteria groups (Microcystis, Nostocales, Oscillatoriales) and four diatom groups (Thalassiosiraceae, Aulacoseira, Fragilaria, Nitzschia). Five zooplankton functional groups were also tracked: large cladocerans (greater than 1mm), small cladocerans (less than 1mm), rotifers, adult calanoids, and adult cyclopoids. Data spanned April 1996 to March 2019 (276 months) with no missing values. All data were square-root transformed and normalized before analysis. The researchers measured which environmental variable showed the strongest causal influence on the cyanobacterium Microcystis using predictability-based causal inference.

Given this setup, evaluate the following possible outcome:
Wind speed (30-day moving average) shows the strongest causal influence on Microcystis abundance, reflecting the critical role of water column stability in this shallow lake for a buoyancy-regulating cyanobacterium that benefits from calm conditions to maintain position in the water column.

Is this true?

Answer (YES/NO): NO